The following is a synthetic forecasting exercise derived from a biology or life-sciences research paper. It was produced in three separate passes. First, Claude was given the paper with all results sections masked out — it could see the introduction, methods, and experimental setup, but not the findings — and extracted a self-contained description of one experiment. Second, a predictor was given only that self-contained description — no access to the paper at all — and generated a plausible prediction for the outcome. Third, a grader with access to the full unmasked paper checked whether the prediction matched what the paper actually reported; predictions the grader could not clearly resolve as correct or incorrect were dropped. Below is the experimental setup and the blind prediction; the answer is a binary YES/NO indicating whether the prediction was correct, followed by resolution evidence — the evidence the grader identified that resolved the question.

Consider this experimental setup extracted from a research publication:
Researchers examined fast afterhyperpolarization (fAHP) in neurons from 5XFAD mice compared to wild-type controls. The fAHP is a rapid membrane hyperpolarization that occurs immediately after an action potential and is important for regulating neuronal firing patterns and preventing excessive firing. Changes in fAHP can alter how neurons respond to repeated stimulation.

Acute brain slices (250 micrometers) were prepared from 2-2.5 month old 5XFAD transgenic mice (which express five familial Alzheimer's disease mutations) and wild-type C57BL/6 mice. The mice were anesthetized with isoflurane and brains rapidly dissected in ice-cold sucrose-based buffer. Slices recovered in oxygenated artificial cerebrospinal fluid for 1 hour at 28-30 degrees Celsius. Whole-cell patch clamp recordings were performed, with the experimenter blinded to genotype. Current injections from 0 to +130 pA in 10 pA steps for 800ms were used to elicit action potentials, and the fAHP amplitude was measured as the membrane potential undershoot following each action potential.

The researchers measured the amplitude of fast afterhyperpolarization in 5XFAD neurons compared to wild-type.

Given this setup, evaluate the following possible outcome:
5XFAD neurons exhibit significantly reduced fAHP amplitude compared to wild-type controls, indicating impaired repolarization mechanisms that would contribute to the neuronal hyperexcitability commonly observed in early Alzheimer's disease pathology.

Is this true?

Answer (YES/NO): NO